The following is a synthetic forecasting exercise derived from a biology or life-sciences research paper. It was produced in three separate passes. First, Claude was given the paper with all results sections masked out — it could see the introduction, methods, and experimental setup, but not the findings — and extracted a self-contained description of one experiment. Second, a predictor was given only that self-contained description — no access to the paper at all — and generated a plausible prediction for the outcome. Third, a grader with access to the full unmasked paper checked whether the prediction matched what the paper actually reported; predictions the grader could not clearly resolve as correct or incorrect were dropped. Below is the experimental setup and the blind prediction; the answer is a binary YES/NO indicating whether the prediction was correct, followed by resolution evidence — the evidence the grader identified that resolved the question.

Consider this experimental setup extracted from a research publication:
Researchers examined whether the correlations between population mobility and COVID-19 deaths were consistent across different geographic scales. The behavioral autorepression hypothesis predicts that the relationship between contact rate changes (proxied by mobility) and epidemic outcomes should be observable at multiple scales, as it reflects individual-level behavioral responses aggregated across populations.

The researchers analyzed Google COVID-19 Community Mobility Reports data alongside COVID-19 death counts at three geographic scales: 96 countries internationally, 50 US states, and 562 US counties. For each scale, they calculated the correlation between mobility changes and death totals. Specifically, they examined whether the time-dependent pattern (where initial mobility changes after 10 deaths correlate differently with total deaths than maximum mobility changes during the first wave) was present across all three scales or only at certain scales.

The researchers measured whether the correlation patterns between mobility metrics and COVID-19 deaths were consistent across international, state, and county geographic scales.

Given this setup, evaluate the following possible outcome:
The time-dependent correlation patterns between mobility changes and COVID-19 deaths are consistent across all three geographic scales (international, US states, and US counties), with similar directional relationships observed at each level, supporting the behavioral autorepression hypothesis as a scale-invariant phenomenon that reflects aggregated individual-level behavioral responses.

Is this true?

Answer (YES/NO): YES